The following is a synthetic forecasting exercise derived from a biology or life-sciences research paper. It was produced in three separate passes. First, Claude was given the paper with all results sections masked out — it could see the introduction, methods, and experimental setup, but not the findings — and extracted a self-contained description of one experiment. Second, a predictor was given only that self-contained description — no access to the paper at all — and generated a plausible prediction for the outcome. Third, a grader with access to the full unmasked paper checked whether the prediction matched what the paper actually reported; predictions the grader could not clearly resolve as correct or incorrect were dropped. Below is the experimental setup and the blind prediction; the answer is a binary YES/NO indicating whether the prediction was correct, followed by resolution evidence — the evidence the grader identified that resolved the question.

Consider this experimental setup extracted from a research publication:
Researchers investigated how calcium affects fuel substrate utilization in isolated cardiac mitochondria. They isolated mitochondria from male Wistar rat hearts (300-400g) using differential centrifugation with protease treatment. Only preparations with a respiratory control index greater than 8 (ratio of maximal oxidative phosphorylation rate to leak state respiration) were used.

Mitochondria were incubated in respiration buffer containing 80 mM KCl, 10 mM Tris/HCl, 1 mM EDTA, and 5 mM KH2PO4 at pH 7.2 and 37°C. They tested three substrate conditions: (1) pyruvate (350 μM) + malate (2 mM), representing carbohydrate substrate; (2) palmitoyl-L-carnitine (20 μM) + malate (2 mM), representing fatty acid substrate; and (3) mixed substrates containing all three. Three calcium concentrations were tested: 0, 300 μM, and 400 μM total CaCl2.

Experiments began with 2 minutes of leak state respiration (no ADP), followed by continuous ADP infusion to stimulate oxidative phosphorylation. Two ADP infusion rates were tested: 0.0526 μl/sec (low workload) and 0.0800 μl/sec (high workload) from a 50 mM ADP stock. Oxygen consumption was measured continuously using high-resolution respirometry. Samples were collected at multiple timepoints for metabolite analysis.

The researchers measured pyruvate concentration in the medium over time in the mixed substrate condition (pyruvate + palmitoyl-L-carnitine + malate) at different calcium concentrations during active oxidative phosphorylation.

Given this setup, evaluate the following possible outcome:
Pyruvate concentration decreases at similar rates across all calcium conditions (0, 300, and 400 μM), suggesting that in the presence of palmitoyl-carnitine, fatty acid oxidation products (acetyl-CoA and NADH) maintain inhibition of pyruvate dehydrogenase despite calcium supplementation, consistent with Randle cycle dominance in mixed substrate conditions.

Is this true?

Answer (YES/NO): NO